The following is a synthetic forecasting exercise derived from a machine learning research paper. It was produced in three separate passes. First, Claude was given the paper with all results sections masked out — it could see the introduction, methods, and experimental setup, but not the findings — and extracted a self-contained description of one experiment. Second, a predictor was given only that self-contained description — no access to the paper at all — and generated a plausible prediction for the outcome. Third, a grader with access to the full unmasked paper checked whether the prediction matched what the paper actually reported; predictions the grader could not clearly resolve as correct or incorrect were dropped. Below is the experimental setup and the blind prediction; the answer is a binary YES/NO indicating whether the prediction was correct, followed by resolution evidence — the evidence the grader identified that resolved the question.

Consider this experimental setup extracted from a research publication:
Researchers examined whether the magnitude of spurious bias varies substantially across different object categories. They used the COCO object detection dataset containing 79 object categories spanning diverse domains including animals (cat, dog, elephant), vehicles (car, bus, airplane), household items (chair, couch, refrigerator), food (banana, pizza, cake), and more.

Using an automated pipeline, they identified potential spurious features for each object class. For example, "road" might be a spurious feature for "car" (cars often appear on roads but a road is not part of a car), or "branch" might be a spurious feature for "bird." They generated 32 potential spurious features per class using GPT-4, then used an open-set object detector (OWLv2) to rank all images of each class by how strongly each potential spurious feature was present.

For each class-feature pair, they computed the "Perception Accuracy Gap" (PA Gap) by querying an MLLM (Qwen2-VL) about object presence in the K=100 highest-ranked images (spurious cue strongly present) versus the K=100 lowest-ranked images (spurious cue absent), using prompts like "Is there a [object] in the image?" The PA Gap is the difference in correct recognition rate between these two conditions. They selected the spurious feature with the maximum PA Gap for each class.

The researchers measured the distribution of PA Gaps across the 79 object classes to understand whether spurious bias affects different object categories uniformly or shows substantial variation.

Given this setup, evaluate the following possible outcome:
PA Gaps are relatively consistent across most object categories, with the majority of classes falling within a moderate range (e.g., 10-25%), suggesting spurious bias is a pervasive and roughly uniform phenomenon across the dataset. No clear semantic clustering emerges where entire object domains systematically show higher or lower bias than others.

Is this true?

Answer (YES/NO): NO